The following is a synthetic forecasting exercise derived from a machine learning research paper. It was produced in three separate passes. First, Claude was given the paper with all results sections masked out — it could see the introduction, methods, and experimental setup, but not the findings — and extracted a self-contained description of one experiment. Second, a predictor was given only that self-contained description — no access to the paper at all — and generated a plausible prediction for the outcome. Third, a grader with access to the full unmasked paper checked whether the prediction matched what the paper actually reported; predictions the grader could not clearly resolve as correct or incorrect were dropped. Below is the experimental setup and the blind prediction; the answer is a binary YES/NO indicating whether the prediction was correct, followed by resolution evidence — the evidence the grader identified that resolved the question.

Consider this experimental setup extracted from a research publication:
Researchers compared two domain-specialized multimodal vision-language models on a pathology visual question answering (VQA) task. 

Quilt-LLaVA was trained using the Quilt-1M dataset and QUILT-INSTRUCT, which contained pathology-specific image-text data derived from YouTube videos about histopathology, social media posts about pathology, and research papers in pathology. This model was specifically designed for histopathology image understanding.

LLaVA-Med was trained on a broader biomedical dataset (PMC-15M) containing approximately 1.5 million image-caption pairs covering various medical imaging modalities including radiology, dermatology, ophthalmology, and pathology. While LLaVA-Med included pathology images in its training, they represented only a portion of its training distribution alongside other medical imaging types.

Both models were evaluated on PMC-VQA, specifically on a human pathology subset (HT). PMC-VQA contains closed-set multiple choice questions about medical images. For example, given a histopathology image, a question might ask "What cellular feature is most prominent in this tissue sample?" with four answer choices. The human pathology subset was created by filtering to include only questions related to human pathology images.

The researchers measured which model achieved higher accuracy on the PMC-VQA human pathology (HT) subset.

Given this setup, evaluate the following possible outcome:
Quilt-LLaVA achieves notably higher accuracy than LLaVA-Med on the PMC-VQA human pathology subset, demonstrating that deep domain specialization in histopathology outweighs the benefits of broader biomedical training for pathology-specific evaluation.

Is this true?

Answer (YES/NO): YES